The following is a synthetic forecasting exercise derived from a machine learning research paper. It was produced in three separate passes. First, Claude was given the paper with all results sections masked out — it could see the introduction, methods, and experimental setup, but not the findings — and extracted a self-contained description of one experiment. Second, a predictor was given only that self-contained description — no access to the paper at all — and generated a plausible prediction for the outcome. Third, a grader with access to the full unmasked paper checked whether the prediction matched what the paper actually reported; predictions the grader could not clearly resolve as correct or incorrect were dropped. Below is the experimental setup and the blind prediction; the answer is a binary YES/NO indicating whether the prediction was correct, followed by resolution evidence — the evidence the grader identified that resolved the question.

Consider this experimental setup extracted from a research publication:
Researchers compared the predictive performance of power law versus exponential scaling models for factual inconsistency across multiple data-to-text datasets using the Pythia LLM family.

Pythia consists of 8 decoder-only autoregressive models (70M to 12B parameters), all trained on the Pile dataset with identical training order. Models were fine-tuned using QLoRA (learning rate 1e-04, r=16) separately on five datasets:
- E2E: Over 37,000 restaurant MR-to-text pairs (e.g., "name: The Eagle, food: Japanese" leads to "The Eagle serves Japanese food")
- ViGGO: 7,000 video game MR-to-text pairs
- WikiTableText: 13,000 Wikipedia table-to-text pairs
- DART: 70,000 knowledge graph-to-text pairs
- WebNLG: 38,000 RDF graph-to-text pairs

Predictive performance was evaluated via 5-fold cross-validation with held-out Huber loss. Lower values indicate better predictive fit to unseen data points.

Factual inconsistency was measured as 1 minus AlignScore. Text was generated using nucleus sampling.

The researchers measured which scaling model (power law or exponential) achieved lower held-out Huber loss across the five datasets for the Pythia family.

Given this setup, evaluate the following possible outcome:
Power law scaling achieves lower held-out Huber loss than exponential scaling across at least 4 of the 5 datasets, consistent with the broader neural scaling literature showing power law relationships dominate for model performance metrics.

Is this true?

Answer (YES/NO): NO